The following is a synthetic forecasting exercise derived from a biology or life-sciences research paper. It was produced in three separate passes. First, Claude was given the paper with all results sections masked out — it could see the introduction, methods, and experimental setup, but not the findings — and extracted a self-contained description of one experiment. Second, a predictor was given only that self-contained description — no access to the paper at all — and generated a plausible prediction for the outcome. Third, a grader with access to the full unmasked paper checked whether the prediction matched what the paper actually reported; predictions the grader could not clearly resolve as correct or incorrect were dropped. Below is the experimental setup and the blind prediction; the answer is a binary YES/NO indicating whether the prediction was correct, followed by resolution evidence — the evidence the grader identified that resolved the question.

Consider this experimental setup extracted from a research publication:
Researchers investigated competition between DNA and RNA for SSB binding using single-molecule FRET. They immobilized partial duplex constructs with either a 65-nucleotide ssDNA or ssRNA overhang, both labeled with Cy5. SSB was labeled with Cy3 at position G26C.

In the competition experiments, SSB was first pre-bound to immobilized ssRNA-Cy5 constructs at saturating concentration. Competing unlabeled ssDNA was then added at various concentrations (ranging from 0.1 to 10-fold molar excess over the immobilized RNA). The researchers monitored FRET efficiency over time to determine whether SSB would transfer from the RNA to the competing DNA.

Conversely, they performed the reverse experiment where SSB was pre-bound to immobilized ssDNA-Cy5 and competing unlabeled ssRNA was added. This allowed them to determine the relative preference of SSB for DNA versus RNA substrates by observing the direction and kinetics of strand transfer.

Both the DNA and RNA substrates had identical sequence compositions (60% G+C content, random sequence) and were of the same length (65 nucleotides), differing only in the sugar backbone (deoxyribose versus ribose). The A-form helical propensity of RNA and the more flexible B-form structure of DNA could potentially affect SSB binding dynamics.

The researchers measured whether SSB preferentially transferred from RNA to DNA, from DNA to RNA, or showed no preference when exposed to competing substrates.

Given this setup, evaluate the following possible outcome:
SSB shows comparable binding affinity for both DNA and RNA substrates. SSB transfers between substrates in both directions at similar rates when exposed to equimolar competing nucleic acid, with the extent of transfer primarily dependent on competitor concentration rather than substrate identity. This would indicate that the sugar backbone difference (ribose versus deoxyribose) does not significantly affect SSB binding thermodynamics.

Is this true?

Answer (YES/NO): NO